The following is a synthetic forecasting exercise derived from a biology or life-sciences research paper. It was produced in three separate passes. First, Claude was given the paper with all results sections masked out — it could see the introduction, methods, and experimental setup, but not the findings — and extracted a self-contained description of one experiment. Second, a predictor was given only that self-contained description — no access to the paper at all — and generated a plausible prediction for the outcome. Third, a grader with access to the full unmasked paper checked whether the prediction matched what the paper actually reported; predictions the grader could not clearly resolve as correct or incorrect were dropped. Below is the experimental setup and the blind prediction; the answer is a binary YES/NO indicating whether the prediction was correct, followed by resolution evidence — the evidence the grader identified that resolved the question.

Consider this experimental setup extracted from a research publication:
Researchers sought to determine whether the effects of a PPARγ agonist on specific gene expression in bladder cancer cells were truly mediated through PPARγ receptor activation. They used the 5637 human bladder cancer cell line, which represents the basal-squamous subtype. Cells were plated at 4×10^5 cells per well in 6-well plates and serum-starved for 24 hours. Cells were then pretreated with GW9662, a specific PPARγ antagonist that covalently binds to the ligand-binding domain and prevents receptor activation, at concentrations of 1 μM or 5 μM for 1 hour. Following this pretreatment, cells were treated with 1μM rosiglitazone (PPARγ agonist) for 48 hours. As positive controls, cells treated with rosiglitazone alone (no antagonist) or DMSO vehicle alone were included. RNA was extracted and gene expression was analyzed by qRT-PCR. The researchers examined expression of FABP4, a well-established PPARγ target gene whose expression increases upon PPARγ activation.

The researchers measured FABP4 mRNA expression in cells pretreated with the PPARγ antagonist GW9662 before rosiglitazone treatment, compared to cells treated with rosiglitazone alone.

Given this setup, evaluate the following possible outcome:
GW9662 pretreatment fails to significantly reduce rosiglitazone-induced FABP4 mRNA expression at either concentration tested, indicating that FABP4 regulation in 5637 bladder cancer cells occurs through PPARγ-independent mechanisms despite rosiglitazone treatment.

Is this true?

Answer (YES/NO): NO